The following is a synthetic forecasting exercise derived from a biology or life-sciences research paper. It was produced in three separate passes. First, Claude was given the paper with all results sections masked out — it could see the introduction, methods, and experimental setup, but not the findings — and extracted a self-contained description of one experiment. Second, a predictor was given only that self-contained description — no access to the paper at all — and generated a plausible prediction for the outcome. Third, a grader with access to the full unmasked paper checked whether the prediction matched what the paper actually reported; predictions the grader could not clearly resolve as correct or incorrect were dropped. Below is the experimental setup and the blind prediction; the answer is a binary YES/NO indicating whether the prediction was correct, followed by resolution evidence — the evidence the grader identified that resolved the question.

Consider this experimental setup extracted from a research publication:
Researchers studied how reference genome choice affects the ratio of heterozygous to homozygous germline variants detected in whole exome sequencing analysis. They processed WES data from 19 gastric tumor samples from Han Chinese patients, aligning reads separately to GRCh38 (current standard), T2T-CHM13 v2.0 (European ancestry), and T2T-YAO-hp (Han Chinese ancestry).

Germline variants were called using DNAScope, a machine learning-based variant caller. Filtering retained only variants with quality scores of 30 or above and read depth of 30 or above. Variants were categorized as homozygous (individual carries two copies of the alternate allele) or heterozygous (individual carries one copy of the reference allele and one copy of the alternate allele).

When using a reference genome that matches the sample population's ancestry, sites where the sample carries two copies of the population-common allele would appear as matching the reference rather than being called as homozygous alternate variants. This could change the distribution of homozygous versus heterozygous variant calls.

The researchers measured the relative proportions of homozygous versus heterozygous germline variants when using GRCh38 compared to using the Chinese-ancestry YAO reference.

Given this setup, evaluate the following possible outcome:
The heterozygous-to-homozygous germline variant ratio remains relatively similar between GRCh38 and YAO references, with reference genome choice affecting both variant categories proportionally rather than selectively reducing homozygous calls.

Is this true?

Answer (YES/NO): NO